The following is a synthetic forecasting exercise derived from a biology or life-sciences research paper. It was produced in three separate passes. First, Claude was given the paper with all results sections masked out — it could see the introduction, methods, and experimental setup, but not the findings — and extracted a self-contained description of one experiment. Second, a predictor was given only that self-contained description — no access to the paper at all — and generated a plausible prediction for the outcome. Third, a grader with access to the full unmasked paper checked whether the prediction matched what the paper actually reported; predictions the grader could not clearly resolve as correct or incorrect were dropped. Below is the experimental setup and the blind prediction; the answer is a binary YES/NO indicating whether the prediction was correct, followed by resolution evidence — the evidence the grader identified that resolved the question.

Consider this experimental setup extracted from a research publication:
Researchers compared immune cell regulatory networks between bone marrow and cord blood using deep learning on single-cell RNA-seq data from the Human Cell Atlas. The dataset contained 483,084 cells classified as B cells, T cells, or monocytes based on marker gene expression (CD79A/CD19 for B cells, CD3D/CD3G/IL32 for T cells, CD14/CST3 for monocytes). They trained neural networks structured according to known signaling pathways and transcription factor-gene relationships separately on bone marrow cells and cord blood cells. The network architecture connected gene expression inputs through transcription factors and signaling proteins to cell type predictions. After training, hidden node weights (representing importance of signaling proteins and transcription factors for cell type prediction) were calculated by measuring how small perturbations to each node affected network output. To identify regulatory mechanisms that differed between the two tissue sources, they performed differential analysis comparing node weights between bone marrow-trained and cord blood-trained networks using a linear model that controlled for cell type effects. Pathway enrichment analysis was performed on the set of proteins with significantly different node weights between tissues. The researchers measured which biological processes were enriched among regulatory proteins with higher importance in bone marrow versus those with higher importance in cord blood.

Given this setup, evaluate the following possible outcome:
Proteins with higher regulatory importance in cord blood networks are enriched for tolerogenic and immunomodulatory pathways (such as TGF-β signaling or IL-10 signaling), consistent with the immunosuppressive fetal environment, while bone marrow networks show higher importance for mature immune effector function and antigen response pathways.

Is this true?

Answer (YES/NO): NO